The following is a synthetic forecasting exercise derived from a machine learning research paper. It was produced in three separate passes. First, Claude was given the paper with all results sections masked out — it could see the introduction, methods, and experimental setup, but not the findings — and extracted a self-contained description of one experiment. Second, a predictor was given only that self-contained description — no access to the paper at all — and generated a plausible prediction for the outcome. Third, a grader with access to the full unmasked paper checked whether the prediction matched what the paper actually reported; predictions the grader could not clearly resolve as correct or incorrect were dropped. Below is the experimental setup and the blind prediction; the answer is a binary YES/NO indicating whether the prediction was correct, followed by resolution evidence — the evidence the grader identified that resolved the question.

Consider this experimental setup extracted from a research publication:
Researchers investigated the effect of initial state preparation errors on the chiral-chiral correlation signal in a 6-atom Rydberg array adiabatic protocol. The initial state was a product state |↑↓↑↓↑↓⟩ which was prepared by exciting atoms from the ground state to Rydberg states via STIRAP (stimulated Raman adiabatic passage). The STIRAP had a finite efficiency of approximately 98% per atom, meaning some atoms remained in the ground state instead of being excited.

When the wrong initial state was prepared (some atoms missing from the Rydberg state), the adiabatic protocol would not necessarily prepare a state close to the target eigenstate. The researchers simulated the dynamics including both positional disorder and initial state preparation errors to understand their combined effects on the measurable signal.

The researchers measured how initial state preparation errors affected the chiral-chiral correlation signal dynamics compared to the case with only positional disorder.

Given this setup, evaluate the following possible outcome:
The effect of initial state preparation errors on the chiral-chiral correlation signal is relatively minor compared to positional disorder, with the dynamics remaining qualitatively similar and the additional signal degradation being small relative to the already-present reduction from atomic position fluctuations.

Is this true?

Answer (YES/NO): NO